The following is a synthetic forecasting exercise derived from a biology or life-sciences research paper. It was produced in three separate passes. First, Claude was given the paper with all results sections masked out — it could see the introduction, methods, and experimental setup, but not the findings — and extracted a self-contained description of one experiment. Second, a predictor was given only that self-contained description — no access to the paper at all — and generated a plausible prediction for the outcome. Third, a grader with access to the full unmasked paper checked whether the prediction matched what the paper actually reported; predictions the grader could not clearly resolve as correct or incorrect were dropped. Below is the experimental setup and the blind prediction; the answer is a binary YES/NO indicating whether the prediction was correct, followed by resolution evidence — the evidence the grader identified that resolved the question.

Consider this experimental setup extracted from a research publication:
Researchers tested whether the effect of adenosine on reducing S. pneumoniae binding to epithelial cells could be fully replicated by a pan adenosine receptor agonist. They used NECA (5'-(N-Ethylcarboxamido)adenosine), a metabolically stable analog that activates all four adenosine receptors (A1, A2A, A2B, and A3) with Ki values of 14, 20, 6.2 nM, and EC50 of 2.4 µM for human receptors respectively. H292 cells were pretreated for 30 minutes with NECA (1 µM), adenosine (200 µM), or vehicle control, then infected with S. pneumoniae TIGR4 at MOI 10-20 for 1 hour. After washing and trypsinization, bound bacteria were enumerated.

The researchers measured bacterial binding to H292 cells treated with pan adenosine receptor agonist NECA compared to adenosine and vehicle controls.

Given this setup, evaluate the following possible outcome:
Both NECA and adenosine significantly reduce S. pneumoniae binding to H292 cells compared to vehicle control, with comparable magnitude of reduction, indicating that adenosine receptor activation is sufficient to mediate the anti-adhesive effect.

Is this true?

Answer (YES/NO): YES